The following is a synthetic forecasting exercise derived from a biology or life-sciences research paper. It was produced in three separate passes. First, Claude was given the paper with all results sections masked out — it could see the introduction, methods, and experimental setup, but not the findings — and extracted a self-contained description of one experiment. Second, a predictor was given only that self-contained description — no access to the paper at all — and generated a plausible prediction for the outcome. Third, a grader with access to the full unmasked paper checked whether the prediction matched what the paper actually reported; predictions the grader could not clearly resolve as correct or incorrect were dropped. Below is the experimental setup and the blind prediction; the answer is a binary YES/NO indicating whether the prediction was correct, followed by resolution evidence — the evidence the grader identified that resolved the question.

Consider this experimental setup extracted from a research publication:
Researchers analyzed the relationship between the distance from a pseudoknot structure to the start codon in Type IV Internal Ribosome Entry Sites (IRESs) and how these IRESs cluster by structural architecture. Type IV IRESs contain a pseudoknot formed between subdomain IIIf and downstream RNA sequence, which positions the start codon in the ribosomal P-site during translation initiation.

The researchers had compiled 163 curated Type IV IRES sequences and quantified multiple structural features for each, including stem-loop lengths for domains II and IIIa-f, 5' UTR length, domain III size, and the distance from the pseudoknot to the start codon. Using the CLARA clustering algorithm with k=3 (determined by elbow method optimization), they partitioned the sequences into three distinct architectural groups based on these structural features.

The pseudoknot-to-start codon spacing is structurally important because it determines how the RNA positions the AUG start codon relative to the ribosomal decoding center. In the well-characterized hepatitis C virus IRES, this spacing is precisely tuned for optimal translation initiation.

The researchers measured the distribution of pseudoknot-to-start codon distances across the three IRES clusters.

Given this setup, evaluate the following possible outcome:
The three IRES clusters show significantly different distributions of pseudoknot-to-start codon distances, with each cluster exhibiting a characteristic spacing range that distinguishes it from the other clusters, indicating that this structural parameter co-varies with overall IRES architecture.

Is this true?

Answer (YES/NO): NO